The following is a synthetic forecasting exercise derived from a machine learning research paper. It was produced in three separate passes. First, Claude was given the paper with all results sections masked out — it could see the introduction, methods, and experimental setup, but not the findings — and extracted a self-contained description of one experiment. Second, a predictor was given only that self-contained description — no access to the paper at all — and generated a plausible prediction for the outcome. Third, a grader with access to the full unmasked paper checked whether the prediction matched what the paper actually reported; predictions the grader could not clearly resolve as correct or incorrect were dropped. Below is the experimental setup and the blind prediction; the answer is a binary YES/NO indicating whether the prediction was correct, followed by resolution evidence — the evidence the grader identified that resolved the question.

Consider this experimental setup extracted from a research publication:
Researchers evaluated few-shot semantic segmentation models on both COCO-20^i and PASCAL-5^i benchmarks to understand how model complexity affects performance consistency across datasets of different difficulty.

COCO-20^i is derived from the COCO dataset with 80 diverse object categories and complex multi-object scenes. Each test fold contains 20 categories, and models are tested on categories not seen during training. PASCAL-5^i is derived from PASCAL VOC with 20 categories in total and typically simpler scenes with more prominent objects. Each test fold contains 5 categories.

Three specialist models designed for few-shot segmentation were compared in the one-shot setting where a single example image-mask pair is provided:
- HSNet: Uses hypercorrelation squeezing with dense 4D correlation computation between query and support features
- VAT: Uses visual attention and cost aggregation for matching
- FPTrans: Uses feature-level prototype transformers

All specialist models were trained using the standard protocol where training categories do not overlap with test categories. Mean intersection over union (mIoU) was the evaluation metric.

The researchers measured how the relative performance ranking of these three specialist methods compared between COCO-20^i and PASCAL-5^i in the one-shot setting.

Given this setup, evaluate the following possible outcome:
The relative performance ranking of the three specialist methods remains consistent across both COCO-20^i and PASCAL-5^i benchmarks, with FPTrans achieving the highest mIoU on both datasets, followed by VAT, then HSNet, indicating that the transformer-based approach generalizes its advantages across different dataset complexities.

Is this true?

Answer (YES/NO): YES